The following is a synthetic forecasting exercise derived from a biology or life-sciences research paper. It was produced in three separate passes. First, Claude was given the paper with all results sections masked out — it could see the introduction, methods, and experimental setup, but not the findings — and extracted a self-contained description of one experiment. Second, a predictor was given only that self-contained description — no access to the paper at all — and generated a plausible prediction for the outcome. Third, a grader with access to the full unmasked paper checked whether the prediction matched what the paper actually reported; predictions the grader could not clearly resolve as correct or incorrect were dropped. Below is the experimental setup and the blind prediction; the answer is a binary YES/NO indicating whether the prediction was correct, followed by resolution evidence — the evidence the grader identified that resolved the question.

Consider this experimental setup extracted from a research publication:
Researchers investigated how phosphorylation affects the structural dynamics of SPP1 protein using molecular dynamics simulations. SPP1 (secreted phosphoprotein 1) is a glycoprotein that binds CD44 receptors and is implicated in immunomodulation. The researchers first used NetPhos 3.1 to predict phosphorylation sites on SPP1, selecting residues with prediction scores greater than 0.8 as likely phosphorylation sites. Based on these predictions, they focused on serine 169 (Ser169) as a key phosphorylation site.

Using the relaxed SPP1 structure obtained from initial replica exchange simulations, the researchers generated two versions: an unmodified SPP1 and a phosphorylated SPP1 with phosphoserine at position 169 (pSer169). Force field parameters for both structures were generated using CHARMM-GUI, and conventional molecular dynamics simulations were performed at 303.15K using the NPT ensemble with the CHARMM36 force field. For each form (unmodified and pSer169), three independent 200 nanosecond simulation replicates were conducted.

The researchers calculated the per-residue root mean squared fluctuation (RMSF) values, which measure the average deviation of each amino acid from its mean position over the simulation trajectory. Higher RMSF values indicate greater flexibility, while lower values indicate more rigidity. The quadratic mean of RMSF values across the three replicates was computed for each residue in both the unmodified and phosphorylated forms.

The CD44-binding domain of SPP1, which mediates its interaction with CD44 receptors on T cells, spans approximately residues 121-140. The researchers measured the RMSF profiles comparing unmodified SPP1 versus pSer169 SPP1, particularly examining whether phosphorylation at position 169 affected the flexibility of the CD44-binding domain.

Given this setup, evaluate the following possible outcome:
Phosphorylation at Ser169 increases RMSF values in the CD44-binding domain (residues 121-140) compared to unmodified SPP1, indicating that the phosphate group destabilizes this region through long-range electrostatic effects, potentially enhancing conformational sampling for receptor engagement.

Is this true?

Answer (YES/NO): NO